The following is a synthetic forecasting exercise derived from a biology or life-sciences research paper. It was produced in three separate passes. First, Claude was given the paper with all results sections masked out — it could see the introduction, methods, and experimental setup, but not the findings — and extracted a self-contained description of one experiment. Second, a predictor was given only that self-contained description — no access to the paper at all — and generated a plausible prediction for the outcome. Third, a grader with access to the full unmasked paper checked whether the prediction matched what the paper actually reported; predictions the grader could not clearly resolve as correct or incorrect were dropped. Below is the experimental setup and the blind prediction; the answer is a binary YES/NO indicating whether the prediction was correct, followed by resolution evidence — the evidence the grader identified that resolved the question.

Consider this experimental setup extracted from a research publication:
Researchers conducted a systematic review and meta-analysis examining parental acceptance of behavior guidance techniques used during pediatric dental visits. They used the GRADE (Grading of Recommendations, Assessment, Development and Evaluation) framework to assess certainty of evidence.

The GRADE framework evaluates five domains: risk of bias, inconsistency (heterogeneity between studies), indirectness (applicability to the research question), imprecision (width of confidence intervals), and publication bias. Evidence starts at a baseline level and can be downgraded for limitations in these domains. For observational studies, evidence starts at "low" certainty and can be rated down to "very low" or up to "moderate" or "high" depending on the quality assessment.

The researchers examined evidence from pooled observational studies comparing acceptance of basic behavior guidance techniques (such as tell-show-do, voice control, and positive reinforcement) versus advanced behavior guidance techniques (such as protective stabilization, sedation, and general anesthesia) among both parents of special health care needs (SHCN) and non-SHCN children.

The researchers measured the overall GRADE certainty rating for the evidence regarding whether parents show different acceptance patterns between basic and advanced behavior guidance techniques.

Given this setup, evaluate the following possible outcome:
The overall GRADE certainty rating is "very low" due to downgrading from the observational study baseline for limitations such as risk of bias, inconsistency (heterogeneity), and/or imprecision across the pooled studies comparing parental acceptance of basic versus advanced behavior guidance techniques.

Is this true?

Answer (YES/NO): YES